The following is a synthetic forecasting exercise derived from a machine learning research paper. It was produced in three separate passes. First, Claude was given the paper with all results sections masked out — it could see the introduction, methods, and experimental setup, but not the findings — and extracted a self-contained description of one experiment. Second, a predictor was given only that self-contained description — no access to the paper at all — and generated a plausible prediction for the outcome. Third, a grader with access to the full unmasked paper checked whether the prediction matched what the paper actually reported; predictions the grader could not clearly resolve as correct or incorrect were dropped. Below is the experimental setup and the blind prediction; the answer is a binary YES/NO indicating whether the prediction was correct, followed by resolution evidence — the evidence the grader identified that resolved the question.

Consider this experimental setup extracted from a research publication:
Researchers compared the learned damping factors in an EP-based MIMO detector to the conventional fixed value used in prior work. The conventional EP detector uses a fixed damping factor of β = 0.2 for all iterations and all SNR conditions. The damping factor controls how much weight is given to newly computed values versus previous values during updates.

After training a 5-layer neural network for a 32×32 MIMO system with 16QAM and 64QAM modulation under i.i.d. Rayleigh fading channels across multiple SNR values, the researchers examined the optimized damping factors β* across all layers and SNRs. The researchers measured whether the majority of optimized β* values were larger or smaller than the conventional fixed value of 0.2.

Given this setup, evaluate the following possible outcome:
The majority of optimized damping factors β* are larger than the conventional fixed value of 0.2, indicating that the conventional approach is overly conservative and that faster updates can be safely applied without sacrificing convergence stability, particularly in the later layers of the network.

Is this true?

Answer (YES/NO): YES